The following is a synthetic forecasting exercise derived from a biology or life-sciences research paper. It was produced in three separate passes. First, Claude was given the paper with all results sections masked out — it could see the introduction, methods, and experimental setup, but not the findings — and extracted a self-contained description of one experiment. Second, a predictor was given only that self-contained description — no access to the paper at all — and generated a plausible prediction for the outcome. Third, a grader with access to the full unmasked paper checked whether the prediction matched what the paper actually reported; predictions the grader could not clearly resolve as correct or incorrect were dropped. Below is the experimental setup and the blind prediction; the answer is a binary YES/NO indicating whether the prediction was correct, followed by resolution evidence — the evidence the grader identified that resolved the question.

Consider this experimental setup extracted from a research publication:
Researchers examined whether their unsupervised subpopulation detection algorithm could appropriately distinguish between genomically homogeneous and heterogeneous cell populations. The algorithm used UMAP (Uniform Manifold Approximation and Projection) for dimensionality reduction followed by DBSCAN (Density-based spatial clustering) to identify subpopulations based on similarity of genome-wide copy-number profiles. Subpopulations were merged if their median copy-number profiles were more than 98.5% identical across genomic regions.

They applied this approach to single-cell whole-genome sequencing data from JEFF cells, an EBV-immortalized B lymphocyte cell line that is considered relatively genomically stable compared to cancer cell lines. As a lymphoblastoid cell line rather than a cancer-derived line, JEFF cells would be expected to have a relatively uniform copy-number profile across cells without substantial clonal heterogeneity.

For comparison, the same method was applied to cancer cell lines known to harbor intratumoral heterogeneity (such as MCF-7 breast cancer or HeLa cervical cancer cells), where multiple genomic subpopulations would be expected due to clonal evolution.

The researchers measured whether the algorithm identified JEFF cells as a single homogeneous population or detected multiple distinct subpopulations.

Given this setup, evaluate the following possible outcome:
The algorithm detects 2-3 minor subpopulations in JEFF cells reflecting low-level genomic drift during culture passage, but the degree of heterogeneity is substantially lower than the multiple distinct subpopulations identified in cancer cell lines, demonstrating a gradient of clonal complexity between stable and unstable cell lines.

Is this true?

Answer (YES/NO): NO